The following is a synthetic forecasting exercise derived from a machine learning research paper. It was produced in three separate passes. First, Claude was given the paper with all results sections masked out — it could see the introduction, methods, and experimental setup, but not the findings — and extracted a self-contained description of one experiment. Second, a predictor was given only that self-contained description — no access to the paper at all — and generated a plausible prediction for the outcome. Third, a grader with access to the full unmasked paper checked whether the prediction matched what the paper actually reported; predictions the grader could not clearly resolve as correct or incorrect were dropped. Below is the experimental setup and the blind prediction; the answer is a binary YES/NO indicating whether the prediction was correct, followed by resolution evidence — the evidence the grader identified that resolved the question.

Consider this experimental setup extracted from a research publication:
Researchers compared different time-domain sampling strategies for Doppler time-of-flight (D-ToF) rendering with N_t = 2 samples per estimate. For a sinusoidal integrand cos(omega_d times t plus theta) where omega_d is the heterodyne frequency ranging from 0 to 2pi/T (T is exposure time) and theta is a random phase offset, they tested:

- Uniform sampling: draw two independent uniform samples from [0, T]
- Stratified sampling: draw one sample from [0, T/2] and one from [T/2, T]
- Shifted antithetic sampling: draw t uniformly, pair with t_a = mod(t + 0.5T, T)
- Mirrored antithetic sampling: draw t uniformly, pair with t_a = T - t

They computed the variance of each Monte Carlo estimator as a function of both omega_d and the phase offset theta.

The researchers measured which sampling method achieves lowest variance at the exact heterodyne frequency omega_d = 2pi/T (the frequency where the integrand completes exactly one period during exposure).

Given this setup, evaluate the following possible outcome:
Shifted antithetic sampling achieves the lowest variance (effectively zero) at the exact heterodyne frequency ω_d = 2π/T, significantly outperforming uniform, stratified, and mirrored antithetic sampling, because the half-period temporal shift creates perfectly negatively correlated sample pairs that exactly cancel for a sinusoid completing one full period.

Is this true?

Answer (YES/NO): YES